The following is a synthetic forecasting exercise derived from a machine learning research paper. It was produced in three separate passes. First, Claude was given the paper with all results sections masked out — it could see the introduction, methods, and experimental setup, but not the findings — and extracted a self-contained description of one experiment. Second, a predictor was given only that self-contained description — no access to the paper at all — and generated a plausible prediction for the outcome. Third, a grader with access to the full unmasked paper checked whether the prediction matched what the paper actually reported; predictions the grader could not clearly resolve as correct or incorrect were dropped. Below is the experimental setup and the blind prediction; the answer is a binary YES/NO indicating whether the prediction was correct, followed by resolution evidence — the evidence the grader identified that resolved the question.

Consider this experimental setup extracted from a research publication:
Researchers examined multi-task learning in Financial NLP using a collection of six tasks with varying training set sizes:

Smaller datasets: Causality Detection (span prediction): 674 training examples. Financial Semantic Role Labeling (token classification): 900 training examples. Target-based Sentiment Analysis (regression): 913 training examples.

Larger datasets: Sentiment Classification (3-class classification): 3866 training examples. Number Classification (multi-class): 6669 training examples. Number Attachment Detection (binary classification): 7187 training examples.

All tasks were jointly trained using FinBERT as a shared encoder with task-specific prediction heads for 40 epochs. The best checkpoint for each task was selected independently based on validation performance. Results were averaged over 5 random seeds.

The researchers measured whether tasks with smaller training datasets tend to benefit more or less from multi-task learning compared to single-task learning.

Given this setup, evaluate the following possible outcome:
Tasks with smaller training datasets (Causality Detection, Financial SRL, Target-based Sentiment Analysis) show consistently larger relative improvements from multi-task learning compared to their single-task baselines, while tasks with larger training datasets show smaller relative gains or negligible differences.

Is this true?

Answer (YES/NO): NO